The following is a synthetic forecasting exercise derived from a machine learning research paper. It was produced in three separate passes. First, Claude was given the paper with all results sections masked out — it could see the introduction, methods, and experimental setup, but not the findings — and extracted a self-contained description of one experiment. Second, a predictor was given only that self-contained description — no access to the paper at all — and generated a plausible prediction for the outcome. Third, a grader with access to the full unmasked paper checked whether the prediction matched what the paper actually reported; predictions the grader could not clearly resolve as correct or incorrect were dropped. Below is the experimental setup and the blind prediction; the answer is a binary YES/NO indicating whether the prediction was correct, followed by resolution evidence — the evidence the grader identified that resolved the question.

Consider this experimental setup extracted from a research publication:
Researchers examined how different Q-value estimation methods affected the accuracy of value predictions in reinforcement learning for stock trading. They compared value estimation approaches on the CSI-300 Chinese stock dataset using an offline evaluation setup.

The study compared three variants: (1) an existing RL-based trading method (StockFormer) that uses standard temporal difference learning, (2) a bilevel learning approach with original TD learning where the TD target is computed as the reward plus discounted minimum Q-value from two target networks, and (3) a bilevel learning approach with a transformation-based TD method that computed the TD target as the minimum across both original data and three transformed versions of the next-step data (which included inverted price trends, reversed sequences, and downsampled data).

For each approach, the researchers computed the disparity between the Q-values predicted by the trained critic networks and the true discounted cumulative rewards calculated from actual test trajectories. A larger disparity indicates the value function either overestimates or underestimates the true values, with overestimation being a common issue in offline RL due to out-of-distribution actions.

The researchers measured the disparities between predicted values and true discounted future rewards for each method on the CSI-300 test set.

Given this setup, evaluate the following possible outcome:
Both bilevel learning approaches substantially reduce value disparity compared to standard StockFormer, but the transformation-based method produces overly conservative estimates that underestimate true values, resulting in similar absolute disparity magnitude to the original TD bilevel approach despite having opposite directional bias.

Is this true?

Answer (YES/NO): NO